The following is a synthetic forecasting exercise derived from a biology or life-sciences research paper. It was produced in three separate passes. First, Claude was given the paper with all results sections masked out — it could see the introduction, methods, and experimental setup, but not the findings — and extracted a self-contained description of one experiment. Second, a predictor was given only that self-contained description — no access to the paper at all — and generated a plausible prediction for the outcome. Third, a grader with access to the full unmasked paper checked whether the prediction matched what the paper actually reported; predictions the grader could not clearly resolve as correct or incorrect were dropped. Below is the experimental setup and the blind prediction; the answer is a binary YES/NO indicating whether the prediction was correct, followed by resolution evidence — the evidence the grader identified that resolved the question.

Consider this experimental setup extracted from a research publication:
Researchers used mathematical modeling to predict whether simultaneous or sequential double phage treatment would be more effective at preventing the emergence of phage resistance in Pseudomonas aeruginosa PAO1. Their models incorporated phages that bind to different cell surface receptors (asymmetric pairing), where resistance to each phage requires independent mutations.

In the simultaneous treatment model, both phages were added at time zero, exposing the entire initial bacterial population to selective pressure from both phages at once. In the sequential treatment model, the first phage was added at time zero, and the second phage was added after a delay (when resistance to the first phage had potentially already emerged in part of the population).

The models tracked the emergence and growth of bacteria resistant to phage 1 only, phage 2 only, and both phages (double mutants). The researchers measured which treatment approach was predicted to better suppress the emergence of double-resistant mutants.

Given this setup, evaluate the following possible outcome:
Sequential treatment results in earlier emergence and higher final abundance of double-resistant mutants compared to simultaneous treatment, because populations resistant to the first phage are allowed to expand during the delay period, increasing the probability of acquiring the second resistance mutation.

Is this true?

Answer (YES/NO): YES